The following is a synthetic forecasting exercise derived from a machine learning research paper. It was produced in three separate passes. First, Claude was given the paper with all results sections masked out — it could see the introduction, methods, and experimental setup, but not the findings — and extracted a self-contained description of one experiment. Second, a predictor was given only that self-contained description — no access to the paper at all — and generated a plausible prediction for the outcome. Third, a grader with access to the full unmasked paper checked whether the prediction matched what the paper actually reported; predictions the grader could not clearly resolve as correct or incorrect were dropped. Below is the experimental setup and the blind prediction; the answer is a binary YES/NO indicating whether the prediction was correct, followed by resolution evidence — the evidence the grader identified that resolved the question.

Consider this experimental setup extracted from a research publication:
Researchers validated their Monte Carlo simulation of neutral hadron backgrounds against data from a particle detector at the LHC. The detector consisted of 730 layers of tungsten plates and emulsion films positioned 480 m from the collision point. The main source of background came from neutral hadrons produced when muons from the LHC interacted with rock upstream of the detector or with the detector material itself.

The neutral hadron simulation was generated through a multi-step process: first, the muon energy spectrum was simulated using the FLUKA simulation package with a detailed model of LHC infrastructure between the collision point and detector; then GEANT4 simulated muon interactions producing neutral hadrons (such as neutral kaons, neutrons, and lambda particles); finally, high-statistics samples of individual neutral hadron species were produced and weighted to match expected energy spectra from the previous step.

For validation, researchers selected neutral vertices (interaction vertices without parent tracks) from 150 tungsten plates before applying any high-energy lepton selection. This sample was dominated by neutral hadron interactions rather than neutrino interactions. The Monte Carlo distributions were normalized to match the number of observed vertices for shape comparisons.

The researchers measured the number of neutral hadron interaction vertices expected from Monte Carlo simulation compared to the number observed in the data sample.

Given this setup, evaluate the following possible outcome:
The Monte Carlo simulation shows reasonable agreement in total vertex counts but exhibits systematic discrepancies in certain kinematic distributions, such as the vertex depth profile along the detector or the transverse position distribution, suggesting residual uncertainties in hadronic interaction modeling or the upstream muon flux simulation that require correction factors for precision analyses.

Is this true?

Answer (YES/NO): NO